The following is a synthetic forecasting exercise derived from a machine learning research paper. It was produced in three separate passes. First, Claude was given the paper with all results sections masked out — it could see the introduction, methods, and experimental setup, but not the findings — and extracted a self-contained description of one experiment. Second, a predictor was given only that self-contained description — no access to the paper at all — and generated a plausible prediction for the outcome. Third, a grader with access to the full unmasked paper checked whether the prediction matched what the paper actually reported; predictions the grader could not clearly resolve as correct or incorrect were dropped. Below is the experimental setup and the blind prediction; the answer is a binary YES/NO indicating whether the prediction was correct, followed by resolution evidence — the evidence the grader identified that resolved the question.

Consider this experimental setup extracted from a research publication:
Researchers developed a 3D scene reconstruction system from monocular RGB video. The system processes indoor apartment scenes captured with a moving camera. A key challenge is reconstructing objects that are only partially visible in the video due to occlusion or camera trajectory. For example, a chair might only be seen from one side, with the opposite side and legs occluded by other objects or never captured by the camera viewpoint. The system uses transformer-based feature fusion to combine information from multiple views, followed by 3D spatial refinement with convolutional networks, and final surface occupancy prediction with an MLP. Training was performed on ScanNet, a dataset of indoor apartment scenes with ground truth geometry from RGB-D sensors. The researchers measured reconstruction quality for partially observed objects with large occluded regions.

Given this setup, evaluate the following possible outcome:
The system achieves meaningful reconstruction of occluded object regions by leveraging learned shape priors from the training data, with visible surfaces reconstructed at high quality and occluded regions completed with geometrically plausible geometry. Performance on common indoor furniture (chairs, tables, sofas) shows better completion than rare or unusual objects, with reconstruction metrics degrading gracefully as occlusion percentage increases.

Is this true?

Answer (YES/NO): NO